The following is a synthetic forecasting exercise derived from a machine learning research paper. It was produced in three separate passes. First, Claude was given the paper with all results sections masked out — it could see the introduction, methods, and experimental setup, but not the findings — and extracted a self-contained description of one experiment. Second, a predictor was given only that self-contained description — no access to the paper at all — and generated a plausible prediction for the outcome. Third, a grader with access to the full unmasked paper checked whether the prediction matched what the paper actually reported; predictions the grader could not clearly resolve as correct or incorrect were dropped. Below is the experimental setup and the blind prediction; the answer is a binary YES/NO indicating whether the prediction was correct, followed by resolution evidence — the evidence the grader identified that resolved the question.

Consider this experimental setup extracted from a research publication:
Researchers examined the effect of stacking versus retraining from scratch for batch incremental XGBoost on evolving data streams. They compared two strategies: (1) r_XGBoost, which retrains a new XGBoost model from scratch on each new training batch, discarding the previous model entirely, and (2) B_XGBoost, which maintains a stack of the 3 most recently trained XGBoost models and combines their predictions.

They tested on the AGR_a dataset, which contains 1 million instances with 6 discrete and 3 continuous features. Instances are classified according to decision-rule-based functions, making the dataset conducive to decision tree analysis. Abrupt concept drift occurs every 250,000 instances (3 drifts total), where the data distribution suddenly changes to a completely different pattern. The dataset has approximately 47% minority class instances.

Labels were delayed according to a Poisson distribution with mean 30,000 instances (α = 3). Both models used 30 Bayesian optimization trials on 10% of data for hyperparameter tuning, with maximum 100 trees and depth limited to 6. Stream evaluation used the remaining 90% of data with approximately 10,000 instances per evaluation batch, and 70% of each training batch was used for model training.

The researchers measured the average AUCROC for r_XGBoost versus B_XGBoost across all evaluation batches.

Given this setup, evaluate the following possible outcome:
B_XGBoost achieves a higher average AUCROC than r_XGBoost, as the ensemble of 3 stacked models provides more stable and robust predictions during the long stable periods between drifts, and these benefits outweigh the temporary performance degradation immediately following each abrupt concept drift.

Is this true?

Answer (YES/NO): NO